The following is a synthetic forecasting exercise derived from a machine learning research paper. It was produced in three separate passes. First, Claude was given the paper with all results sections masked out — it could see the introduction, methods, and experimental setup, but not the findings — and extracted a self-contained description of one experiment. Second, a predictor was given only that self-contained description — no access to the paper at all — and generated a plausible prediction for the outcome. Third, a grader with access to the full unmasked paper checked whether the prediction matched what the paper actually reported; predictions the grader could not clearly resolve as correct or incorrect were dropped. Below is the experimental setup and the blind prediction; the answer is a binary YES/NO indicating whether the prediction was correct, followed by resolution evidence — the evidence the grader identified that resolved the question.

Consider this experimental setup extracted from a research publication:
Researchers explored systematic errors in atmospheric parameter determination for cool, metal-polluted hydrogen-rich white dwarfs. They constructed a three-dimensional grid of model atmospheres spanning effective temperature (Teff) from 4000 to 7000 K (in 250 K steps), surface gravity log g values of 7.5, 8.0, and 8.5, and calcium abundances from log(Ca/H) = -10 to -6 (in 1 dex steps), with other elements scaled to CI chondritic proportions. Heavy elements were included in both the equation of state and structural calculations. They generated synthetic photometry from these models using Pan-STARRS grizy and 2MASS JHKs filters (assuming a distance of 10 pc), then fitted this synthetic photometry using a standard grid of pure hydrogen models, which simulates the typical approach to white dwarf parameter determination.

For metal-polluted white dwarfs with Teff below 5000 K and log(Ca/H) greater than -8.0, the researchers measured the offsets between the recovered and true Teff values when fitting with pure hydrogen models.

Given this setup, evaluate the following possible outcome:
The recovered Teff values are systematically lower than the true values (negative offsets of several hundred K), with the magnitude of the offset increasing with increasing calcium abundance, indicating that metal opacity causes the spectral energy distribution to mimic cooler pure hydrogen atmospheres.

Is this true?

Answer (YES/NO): NO